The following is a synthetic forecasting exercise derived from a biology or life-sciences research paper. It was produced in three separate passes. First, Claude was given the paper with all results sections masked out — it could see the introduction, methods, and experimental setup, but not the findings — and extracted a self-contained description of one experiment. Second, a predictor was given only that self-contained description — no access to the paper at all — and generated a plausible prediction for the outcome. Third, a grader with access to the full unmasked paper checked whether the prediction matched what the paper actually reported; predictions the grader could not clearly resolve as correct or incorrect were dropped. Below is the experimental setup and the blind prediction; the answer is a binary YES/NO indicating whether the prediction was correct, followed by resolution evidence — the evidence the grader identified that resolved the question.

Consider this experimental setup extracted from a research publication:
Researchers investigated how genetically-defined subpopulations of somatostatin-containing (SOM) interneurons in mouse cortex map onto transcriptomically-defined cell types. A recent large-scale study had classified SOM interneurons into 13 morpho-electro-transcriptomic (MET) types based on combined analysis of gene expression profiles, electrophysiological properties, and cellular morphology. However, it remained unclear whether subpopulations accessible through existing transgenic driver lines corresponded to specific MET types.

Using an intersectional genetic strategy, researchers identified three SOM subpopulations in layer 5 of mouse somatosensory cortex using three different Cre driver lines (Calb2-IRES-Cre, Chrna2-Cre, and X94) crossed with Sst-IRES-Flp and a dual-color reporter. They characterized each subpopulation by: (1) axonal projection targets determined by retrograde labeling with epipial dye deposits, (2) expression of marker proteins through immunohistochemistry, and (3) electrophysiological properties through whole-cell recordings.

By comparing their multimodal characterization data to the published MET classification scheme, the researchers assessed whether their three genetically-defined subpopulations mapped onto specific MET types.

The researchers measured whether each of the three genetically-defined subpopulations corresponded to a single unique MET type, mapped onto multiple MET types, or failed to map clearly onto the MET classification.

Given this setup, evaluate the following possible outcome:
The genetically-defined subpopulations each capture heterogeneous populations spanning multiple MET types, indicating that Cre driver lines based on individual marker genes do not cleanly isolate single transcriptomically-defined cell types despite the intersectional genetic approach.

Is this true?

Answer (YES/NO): NO